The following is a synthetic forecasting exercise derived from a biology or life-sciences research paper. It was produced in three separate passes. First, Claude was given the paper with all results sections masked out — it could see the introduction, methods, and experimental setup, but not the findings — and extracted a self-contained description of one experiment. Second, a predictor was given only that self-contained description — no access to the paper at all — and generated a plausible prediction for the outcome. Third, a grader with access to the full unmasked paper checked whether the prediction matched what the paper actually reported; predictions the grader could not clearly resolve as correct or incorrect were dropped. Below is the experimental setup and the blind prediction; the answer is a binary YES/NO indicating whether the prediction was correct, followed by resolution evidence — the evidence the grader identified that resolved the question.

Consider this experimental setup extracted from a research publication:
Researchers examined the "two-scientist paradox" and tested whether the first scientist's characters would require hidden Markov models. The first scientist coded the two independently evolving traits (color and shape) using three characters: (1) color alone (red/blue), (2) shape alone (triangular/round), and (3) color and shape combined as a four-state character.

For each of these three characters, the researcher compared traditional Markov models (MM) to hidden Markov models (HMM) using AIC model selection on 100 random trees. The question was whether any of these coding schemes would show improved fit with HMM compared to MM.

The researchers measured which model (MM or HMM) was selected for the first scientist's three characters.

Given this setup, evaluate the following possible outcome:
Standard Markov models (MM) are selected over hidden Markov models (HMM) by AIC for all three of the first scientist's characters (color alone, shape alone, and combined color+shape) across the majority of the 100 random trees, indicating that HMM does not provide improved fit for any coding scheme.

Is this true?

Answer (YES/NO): YES